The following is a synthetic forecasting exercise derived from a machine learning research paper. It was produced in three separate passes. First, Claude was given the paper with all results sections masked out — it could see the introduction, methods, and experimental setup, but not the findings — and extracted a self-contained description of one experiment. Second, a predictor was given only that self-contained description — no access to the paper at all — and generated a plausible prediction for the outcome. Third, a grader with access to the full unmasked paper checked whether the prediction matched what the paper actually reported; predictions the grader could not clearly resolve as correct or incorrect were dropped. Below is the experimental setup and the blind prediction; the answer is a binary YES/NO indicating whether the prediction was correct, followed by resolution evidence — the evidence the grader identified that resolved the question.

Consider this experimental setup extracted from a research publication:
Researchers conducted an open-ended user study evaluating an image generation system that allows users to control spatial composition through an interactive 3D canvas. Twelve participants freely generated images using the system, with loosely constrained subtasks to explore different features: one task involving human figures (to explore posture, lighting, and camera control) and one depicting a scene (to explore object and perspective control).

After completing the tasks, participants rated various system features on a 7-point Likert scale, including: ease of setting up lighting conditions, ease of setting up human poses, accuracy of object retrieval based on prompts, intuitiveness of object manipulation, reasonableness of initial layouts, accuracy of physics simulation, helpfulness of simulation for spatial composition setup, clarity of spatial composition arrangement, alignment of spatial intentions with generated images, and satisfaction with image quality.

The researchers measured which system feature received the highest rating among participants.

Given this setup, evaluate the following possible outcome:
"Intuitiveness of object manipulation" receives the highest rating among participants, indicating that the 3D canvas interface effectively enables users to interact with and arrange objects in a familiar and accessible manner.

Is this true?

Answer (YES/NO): NO